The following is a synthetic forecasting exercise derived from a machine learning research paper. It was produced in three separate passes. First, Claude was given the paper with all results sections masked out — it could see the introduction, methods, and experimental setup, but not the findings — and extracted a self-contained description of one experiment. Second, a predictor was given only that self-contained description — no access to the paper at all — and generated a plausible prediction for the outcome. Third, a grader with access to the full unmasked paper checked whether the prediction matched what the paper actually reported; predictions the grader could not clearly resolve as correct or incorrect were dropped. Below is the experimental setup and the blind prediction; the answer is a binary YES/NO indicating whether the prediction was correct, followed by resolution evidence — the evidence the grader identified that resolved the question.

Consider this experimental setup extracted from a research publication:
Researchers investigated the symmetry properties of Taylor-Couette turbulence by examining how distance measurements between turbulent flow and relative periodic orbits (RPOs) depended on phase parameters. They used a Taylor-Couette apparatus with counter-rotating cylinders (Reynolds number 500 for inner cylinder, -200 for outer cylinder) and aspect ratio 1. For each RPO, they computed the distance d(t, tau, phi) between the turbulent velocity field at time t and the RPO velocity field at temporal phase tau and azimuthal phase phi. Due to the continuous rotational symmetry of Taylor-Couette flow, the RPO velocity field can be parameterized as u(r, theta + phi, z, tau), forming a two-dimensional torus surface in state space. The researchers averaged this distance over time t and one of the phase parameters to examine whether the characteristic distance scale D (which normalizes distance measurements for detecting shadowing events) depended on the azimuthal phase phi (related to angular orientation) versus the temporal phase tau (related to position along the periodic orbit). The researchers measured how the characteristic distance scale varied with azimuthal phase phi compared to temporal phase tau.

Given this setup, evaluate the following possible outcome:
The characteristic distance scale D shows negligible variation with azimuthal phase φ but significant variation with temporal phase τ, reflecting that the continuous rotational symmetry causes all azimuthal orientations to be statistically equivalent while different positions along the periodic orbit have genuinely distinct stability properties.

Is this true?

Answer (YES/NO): YES